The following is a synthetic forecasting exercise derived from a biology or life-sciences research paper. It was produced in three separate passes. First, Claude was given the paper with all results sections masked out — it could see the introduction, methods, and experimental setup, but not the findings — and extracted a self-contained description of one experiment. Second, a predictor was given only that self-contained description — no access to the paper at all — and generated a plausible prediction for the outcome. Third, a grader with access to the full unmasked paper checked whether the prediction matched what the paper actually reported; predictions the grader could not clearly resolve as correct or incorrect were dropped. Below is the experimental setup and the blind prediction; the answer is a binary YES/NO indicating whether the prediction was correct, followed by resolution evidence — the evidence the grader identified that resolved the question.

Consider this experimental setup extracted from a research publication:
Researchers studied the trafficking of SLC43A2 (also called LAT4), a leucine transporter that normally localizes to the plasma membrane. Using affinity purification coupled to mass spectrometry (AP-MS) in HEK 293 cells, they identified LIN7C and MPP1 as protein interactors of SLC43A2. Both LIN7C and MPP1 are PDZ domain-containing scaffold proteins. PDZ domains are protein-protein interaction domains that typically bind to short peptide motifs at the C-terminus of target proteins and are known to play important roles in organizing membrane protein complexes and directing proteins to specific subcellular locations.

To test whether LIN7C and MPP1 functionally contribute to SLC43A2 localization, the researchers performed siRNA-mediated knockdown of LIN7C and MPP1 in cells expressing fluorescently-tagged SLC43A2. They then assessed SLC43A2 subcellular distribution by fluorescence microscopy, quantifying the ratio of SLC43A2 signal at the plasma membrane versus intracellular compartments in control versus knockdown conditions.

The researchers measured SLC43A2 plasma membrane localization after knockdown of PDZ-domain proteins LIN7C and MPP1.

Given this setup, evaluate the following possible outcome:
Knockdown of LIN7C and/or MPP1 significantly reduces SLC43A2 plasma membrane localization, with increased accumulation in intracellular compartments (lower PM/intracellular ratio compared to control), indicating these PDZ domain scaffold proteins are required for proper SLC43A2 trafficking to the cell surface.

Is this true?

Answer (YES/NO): NO